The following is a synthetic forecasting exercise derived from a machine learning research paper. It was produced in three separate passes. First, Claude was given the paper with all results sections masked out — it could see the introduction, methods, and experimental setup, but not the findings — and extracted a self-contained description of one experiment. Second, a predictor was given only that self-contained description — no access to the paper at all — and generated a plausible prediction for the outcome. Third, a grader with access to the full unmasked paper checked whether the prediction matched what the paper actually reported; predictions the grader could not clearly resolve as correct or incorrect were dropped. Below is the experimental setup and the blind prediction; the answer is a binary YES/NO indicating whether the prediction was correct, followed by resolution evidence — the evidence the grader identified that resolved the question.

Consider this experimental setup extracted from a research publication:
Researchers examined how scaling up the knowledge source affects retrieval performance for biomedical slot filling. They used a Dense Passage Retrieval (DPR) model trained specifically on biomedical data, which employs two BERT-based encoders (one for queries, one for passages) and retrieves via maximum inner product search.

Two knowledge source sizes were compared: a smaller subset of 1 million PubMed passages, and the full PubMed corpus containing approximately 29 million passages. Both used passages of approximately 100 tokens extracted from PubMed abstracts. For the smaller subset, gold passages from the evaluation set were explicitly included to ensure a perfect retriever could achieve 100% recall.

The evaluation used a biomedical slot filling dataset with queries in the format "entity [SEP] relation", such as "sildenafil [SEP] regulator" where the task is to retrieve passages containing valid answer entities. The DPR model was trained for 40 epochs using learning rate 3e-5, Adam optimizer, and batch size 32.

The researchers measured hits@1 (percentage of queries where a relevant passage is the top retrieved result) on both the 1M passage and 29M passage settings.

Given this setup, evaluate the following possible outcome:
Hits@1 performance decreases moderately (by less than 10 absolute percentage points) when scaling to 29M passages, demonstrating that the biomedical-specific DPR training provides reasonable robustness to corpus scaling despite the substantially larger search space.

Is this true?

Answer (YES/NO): NO